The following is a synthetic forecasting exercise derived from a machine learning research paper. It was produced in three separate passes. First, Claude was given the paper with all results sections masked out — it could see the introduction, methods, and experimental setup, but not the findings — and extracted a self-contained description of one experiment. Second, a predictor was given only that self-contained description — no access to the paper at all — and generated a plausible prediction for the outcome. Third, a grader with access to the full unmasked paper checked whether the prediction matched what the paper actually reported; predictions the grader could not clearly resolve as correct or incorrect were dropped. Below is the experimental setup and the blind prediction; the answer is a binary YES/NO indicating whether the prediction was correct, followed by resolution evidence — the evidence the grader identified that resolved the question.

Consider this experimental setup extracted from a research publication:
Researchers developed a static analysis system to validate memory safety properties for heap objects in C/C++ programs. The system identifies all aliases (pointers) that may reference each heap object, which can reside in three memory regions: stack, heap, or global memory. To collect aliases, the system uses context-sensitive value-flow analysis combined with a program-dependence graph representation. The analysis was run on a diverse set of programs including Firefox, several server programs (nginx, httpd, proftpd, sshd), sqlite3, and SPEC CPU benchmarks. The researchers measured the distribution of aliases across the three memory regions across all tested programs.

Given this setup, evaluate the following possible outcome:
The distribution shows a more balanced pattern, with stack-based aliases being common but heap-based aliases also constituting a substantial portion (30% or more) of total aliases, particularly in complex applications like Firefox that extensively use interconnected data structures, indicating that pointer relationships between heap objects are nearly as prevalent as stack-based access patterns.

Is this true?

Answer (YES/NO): NO